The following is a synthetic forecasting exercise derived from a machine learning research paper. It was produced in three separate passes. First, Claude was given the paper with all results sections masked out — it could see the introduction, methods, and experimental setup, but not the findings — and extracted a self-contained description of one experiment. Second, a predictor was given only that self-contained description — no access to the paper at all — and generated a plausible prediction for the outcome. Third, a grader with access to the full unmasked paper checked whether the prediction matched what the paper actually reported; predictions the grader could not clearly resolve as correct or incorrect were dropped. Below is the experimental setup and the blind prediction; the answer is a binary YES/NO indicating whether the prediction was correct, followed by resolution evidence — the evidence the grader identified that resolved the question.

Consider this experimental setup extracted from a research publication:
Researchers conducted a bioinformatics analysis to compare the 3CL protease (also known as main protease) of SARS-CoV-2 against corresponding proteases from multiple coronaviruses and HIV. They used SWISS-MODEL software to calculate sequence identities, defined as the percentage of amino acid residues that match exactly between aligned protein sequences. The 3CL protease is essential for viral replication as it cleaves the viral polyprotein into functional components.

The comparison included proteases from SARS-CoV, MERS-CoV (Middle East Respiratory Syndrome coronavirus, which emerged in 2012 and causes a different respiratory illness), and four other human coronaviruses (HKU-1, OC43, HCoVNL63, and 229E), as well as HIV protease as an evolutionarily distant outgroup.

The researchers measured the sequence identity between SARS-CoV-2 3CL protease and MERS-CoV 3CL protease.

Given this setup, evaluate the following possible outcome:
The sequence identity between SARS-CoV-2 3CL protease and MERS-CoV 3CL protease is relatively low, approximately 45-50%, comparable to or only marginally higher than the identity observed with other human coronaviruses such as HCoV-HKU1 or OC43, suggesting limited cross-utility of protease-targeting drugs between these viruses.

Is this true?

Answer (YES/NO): NO